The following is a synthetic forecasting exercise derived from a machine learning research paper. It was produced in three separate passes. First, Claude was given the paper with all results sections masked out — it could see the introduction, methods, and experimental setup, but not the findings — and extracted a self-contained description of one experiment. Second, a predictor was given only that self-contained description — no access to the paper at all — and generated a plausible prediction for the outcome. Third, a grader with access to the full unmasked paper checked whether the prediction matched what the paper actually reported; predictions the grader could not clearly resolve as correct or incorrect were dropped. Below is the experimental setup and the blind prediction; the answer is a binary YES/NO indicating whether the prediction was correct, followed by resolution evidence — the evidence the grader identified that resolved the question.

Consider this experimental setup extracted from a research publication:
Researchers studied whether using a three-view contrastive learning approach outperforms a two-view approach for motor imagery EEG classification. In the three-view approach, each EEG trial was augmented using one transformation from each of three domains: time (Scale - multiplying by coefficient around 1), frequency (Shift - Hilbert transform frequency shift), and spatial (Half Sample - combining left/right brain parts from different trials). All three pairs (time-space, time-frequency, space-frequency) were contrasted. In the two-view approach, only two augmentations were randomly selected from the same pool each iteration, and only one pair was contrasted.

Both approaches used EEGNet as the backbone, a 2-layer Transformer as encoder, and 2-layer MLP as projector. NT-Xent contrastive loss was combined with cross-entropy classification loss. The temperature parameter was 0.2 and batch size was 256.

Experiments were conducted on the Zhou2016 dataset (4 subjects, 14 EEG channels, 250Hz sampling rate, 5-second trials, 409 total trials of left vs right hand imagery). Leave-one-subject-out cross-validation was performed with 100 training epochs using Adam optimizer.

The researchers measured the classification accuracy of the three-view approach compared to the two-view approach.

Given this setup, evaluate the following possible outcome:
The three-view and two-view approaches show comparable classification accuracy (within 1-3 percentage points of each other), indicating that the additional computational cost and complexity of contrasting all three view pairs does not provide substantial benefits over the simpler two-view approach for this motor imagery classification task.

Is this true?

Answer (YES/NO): NO